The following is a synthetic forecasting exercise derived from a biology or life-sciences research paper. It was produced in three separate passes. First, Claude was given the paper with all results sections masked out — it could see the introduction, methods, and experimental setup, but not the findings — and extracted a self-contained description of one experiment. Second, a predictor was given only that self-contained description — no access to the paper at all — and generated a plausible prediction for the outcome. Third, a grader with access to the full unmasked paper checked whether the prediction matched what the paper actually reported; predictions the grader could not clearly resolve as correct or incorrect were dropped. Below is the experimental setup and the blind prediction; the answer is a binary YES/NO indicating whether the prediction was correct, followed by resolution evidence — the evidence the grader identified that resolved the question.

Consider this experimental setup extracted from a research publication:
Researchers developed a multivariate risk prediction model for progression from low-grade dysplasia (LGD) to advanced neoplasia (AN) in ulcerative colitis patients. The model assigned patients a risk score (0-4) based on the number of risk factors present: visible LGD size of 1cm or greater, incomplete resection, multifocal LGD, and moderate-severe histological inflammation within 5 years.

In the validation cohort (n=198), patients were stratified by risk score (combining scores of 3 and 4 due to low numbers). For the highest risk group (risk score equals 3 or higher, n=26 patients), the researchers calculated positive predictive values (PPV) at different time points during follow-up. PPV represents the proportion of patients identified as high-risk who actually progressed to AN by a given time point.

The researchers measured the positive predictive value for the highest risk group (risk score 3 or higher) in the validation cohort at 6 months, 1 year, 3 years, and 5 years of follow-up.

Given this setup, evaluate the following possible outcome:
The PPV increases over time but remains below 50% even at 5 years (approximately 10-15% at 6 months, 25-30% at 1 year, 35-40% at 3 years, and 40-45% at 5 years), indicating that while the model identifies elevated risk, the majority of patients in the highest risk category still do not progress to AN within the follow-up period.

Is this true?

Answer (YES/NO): NO